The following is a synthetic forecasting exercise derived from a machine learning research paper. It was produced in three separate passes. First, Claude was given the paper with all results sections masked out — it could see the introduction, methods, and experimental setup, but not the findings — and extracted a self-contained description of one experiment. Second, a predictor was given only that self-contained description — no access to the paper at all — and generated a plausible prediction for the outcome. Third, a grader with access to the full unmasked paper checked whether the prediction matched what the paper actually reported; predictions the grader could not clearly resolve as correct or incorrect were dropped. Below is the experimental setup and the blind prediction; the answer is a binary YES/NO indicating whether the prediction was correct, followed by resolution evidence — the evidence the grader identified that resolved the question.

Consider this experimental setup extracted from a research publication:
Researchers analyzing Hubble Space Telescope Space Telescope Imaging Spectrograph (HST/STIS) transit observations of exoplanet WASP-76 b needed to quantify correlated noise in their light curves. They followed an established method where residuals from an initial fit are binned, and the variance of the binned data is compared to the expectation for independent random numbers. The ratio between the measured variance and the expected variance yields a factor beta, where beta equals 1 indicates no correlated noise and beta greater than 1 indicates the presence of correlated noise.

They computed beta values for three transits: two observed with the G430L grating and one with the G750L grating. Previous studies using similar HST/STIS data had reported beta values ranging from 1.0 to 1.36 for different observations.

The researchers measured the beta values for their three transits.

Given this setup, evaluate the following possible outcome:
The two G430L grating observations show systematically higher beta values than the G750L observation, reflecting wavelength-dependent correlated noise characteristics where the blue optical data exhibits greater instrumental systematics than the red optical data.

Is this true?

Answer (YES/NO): NO